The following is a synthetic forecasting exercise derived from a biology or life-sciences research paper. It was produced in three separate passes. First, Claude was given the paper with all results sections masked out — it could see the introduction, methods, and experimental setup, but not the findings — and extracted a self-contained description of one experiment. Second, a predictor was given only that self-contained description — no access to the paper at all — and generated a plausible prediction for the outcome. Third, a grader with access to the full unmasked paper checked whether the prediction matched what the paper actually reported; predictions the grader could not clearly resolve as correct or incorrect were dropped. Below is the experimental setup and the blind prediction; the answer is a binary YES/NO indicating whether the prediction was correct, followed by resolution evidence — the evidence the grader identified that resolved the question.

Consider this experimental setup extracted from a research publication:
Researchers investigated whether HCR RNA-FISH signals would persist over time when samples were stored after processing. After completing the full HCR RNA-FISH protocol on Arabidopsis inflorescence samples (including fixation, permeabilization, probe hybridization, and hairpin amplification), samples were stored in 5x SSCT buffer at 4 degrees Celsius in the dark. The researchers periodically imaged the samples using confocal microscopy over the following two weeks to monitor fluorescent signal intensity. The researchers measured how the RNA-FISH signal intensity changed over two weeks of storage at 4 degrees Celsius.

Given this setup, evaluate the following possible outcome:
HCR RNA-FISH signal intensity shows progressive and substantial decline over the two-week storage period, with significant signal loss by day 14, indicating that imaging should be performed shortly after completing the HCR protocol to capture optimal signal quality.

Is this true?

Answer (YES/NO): NO